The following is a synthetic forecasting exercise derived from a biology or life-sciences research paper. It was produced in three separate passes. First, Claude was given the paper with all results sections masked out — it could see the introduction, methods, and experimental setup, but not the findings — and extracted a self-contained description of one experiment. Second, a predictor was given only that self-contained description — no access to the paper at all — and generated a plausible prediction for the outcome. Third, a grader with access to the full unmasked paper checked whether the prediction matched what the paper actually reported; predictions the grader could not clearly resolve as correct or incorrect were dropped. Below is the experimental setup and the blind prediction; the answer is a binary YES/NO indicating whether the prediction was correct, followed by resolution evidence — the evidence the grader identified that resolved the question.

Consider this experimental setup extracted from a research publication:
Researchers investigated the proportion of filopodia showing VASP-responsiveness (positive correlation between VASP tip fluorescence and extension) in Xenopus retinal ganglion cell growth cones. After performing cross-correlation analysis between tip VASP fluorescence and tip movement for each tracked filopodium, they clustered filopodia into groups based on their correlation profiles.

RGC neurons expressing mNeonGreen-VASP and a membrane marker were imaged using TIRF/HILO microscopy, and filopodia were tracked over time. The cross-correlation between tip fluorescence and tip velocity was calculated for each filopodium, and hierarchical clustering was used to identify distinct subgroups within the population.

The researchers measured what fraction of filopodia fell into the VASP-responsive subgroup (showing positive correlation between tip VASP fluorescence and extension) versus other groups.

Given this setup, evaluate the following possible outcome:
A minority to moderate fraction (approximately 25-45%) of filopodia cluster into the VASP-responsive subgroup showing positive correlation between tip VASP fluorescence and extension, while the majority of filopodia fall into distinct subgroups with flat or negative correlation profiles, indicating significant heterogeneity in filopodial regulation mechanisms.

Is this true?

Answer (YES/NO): NO